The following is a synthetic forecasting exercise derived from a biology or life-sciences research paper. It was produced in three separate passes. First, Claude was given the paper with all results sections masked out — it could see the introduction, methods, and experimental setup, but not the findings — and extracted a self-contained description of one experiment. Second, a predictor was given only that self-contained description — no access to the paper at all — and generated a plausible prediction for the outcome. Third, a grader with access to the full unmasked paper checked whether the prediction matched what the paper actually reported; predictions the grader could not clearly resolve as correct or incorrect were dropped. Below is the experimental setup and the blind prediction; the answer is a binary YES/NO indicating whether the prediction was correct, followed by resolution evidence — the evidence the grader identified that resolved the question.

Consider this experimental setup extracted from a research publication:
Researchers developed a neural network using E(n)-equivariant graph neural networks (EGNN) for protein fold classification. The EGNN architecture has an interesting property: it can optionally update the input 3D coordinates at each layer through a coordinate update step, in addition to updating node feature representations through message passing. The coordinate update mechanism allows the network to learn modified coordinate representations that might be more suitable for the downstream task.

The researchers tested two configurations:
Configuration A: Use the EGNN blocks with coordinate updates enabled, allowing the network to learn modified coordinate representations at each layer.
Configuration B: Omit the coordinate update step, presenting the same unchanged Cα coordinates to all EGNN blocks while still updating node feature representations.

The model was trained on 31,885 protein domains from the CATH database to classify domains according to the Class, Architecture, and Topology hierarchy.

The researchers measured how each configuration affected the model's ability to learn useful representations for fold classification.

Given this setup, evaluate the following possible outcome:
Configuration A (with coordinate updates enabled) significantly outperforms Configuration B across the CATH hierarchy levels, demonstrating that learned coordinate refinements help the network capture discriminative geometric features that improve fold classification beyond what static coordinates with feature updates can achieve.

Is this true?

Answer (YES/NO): NO